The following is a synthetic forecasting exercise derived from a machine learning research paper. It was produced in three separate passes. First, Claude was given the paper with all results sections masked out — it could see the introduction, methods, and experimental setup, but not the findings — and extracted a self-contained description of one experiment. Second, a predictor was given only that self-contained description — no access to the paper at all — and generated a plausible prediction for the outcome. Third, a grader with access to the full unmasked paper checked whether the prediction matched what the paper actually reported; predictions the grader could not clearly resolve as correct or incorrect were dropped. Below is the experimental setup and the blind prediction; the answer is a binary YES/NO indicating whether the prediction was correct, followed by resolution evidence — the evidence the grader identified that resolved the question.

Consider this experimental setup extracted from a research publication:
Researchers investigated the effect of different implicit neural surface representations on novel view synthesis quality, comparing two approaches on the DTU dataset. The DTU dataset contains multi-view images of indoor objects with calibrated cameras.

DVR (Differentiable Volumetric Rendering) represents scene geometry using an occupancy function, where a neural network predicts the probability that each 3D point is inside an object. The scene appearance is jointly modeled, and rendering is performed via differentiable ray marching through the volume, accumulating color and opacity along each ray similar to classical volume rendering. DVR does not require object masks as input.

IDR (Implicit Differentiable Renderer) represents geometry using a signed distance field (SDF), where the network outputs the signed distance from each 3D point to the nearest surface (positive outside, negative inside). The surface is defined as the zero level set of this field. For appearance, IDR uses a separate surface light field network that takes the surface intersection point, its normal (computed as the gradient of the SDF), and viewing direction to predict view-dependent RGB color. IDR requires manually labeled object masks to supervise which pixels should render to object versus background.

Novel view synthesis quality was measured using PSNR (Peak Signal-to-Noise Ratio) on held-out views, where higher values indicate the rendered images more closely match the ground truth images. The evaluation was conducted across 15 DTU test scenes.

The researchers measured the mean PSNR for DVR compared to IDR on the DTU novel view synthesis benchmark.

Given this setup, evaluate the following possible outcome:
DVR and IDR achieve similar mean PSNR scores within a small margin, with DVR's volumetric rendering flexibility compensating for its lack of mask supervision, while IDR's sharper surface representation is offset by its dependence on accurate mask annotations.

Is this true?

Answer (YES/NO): NO